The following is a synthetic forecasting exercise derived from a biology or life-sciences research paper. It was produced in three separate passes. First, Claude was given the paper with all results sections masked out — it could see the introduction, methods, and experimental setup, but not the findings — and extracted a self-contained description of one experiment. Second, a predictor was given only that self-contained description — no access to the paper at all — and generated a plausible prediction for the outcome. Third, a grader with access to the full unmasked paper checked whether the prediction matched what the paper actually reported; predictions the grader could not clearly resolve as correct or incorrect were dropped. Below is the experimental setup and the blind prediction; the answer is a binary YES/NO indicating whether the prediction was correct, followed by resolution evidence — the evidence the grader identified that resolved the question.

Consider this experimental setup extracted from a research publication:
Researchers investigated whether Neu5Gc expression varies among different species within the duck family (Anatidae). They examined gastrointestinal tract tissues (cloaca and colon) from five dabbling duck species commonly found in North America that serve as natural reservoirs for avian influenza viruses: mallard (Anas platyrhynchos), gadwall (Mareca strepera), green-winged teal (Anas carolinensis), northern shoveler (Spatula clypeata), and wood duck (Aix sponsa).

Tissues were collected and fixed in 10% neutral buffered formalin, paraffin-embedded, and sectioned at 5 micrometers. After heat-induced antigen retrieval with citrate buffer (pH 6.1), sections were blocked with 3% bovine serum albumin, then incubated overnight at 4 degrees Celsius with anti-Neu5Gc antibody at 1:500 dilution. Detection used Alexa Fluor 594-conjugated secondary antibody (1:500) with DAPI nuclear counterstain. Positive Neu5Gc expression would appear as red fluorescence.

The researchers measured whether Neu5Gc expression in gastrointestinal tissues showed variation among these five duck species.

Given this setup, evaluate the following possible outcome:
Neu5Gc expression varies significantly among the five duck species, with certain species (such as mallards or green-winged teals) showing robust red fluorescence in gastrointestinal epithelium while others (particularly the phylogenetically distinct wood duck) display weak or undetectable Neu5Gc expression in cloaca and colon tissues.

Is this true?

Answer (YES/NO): NO